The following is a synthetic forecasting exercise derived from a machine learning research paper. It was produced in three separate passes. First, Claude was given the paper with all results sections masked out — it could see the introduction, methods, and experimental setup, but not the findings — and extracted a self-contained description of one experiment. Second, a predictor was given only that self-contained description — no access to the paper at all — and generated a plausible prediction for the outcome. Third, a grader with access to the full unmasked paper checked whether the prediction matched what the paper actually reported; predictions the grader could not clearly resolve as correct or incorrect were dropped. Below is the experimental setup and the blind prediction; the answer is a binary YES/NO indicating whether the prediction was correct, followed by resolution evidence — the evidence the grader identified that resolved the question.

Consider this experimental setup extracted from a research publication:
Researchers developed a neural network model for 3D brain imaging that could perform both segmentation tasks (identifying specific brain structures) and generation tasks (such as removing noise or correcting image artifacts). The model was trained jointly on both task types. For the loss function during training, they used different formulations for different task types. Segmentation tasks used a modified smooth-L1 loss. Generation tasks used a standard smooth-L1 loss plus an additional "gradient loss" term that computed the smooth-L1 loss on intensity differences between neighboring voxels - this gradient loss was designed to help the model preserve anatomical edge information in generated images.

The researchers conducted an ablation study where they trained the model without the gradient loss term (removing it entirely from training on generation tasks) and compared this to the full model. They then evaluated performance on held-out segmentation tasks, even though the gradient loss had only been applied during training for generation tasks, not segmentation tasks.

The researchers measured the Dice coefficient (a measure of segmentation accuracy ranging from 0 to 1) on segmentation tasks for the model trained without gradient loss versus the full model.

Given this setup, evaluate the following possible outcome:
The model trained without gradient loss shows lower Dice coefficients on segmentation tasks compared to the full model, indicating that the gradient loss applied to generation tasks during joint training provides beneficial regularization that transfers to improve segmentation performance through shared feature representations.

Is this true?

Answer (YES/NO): YES